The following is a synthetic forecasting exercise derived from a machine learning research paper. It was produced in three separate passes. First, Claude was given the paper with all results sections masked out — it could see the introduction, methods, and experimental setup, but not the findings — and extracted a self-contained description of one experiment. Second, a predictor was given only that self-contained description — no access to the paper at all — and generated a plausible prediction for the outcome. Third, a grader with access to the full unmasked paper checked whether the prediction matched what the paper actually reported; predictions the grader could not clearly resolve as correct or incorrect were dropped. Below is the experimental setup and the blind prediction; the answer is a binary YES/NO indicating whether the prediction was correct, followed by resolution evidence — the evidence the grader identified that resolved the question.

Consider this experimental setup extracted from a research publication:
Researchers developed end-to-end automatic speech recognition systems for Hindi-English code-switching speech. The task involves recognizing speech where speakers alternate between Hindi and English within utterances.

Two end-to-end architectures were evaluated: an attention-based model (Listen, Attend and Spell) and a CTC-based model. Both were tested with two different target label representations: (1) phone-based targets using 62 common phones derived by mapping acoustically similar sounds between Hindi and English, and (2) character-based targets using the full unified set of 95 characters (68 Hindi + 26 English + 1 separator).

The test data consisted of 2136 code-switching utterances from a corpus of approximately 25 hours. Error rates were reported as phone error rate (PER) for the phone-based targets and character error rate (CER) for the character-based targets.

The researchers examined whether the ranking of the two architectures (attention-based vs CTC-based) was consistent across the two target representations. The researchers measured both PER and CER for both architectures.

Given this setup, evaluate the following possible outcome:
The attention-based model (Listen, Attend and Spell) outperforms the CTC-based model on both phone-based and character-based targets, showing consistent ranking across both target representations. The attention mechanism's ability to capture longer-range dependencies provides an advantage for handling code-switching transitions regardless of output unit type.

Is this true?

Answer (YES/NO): NO